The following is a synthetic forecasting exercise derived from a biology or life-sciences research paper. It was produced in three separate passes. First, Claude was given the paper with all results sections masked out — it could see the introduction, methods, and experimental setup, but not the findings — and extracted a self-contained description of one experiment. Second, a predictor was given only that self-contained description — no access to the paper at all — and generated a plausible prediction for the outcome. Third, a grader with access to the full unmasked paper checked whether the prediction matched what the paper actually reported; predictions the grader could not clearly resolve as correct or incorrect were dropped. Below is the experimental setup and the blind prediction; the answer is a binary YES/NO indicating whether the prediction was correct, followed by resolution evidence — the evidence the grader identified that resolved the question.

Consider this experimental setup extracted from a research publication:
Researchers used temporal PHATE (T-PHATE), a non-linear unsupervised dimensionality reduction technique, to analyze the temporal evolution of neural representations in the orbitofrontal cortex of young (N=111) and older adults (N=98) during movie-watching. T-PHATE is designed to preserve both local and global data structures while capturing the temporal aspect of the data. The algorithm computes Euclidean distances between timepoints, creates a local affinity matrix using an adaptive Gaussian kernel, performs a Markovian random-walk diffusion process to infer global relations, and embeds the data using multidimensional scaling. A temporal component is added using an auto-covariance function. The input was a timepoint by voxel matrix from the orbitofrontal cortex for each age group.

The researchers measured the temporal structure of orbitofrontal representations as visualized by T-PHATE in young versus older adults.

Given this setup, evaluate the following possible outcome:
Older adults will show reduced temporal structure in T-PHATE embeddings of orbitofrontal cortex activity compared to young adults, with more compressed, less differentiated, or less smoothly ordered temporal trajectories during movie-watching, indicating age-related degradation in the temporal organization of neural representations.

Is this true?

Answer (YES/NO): YES